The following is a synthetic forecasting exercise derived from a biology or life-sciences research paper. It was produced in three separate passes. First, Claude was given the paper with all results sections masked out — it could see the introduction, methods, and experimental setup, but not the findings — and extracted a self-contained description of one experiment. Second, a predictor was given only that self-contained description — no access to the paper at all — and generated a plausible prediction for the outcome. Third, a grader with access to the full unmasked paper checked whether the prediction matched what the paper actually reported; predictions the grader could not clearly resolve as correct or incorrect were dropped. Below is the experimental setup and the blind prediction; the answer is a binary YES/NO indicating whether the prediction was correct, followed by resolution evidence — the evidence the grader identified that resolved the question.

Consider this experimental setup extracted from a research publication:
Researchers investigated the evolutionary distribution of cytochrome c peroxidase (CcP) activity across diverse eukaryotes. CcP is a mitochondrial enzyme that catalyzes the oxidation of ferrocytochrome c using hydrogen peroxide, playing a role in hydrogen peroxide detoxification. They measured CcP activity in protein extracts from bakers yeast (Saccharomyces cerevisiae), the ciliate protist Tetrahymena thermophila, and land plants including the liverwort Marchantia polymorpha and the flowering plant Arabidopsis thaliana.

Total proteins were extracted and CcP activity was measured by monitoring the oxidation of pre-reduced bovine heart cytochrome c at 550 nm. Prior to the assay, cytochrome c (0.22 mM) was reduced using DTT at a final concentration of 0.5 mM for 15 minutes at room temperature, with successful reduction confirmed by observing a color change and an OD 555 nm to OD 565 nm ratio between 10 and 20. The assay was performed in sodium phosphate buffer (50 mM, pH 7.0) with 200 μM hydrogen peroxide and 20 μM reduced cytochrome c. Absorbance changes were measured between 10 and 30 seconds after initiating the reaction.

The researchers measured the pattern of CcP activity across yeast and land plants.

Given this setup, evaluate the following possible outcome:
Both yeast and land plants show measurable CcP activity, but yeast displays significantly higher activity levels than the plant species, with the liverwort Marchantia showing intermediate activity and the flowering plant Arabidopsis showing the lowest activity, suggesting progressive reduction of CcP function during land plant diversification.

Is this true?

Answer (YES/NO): NO